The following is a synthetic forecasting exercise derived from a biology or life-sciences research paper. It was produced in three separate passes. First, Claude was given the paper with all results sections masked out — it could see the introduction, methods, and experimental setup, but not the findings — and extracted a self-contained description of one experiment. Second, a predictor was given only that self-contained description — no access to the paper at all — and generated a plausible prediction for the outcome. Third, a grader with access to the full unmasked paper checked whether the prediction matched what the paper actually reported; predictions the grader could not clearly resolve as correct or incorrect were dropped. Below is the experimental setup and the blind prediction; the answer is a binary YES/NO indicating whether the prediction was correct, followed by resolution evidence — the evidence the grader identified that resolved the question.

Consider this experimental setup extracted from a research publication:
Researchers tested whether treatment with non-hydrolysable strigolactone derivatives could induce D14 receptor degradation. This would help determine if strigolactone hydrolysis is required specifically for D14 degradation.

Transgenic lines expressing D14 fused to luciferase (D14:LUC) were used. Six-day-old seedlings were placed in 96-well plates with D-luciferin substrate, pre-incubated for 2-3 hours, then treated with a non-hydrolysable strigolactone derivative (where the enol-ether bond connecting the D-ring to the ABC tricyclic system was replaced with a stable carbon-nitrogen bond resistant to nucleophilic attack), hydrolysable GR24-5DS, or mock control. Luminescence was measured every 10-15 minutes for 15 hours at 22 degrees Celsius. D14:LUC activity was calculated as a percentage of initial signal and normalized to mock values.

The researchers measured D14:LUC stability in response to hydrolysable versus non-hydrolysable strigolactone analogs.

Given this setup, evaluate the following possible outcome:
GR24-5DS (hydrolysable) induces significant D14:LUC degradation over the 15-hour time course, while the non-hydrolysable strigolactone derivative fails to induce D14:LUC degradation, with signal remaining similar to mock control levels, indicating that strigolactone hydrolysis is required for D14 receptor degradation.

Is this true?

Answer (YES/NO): NO